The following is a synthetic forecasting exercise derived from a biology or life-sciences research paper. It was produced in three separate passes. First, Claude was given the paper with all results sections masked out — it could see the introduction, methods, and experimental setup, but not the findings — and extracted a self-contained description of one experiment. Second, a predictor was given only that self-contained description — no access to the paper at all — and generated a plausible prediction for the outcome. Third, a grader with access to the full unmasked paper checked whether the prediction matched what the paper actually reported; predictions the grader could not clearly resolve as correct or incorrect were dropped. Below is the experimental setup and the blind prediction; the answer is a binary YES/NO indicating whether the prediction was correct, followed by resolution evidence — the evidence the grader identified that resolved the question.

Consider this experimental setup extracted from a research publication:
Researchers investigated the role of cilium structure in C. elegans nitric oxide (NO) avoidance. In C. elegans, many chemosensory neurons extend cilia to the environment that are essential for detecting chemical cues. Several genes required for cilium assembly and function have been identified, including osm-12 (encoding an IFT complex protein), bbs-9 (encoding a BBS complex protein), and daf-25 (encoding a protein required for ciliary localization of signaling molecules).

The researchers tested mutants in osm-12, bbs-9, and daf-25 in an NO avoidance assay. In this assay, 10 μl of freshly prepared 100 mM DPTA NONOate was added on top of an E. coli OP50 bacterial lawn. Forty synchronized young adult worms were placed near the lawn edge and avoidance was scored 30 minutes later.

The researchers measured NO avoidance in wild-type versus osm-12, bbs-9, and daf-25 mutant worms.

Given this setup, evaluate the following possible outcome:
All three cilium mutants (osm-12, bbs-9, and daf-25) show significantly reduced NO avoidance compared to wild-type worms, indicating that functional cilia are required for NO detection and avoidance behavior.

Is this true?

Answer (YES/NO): YES